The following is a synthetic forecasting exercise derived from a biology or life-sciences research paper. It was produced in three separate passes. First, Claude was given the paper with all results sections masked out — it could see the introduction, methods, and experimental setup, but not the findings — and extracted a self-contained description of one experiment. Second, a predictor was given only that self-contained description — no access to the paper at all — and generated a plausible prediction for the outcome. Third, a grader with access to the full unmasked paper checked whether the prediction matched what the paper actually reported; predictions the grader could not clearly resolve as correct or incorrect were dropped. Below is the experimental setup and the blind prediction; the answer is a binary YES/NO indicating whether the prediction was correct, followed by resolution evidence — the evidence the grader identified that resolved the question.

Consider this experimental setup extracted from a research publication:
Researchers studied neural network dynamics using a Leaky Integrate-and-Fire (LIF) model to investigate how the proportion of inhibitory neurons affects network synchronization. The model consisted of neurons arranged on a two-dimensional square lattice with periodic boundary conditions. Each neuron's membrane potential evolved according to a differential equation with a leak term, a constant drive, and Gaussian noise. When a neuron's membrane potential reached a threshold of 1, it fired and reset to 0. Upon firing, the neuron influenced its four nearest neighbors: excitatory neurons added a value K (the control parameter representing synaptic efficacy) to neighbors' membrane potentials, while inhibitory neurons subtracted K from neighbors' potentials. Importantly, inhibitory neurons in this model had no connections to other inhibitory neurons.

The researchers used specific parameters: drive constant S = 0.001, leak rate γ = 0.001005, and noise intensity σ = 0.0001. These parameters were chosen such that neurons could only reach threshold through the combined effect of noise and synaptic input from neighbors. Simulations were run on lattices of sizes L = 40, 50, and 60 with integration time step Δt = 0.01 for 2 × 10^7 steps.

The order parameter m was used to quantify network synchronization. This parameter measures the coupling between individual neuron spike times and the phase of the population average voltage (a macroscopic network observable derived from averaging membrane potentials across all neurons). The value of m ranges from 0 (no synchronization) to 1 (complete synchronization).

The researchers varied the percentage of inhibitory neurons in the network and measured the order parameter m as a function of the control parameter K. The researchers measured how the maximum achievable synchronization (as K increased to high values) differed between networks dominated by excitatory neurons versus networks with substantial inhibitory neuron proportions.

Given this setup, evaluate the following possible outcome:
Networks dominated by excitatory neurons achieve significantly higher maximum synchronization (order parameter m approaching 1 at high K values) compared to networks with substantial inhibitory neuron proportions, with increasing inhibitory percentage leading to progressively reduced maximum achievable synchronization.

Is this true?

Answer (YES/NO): YES